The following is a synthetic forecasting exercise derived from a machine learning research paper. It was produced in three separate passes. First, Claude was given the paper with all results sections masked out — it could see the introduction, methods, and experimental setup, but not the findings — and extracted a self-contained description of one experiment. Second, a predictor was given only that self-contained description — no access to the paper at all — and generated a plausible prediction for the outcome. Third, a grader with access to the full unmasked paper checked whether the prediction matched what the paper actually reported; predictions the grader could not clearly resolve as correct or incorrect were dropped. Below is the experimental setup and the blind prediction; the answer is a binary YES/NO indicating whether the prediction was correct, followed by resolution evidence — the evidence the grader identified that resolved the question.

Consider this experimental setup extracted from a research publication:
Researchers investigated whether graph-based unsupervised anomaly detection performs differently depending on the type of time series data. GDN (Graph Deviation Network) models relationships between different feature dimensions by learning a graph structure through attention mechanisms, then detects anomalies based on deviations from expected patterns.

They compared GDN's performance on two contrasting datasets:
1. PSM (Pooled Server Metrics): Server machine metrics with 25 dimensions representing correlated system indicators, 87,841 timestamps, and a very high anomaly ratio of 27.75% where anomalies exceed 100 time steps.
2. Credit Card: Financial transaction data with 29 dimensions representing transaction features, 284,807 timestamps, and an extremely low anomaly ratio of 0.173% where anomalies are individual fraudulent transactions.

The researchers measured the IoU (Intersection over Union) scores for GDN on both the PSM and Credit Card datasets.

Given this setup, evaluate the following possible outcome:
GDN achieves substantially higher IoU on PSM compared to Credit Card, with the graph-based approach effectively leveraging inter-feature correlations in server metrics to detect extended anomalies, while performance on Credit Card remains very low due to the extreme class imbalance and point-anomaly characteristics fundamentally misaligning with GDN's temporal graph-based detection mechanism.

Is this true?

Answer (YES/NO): YES